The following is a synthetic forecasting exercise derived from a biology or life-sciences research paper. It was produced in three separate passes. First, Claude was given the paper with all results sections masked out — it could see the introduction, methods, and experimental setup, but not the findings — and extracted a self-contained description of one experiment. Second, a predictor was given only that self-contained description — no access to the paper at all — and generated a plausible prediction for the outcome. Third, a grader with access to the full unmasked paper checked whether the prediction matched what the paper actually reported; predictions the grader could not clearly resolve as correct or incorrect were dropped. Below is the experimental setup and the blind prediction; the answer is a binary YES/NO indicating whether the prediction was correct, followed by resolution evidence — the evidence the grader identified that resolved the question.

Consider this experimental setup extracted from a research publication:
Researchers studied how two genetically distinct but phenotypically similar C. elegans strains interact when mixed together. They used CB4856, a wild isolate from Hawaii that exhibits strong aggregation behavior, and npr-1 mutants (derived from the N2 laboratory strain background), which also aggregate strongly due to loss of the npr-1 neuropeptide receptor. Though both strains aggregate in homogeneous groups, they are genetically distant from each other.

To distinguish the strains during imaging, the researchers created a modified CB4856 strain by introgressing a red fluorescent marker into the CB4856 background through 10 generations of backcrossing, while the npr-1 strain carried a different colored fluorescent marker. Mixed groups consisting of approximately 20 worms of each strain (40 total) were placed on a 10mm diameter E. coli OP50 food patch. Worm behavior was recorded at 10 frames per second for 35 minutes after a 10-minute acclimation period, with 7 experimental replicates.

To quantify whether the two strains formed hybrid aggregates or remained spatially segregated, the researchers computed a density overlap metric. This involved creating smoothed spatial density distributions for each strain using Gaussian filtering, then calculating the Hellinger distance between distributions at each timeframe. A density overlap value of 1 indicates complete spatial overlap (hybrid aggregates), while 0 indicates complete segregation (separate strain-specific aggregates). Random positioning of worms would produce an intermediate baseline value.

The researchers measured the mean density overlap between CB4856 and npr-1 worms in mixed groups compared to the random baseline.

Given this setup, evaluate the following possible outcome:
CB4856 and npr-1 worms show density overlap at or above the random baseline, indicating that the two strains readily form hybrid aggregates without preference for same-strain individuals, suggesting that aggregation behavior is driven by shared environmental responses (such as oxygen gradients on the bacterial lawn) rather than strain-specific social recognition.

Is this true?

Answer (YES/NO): NO